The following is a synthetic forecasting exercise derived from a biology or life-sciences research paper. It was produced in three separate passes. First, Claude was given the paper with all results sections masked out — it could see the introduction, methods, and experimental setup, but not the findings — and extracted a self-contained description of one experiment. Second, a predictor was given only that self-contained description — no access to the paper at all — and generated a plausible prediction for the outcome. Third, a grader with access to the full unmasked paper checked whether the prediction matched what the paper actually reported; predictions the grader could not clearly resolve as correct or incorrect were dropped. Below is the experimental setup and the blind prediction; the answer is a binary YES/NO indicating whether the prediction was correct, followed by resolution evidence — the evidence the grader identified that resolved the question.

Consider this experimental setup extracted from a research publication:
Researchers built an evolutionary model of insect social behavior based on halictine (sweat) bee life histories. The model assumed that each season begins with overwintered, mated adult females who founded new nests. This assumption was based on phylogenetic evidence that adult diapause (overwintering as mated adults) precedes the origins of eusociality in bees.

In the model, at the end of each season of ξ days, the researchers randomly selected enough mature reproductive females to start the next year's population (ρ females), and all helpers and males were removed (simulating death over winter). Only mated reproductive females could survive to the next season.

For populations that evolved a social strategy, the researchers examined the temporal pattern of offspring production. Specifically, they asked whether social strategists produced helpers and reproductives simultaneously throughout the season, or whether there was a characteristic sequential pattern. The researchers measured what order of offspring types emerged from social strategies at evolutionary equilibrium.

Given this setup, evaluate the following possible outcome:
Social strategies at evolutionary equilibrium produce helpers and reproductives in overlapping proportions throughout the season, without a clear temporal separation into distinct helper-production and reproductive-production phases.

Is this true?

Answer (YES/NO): NO